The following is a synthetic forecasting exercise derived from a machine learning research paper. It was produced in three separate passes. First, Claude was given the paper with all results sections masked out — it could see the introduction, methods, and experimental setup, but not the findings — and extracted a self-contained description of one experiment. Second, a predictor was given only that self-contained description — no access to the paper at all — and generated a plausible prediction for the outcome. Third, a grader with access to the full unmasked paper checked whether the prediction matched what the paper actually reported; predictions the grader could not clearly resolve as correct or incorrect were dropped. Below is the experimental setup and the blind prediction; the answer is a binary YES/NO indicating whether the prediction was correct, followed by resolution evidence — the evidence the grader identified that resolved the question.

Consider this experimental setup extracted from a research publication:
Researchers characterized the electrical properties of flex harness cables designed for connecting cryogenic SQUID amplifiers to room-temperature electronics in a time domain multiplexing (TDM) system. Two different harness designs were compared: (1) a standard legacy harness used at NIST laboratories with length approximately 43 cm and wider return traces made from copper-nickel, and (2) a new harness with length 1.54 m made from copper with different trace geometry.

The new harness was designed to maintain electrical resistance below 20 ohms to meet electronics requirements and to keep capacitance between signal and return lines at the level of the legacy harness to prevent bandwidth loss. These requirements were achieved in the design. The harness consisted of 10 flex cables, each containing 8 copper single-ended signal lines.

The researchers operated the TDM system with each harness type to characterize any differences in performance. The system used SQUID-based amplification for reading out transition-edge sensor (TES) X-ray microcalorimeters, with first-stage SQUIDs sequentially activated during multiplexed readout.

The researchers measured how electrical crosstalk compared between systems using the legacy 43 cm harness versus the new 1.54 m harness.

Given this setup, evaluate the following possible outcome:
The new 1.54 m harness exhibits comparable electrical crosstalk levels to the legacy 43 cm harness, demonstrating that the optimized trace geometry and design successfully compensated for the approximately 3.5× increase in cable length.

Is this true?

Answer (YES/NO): NO